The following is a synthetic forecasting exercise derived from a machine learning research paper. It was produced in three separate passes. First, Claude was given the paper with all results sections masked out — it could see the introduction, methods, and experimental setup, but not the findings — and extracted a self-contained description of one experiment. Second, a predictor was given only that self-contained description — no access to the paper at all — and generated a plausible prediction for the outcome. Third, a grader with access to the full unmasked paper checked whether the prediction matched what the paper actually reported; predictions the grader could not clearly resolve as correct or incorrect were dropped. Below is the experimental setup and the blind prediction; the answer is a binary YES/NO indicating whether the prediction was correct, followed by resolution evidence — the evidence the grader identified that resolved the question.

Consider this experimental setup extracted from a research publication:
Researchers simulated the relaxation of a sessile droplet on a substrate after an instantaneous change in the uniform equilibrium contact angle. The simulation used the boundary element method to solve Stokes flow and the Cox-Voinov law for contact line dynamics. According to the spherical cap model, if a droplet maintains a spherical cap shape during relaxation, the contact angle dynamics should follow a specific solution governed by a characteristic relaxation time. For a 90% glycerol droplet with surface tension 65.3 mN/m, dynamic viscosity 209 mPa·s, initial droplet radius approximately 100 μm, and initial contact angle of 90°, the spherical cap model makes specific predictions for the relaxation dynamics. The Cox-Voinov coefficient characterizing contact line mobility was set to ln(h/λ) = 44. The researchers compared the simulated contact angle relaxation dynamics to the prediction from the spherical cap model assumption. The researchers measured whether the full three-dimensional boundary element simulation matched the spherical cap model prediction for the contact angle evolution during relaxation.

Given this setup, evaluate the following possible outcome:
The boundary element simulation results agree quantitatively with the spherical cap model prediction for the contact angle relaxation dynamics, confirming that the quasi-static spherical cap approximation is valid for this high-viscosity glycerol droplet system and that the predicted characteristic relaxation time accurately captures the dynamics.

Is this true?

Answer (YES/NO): NO